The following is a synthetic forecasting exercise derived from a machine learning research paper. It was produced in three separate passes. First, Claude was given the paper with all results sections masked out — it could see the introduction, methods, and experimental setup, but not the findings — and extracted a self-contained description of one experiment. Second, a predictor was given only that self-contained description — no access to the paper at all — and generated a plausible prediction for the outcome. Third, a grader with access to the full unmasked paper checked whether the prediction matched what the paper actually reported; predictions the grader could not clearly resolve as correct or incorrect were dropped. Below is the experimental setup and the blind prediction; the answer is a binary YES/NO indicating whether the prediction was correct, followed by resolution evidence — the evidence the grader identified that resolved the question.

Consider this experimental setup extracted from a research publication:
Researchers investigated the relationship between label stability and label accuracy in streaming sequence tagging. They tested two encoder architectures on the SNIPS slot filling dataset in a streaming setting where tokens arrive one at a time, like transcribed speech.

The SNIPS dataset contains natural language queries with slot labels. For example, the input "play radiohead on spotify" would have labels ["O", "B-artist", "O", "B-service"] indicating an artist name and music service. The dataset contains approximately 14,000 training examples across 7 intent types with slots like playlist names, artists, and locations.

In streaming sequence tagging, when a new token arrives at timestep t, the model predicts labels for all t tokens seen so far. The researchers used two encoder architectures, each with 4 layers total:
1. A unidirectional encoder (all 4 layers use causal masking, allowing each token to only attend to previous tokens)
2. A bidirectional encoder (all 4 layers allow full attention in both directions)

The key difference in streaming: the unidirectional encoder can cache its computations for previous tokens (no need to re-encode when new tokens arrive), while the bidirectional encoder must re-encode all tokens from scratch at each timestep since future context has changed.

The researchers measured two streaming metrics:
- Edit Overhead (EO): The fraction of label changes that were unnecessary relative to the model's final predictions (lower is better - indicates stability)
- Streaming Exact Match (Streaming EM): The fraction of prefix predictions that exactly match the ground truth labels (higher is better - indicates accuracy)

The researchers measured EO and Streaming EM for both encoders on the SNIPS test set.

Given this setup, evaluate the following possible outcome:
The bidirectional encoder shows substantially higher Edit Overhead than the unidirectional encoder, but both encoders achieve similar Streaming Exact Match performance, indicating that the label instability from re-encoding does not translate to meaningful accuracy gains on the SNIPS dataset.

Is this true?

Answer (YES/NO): NO